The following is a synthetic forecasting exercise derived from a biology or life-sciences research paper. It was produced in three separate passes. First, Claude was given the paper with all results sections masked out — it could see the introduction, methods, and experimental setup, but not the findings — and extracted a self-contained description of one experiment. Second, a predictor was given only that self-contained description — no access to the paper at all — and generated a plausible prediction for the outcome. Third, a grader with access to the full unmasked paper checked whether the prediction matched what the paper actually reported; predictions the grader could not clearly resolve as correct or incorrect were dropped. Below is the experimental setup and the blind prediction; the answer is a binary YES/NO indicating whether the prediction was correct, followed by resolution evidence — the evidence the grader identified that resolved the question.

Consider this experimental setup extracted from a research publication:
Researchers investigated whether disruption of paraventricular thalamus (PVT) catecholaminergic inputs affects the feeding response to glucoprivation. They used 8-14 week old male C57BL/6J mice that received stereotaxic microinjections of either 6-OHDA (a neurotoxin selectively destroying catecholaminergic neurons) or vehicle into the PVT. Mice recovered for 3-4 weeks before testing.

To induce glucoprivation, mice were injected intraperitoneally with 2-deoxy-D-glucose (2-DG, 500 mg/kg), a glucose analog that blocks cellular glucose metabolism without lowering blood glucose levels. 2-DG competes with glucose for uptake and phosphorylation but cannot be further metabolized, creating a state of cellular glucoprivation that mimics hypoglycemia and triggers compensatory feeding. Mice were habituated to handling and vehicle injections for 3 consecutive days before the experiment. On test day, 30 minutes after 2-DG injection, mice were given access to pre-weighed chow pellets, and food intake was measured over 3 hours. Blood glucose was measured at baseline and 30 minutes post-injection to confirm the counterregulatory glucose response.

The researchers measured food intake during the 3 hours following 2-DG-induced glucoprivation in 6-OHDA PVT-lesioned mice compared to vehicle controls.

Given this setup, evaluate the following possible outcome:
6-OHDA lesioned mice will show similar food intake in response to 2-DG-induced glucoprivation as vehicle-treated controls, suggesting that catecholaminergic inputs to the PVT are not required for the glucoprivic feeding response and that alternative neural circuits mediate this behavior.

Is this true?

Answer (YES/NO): NO